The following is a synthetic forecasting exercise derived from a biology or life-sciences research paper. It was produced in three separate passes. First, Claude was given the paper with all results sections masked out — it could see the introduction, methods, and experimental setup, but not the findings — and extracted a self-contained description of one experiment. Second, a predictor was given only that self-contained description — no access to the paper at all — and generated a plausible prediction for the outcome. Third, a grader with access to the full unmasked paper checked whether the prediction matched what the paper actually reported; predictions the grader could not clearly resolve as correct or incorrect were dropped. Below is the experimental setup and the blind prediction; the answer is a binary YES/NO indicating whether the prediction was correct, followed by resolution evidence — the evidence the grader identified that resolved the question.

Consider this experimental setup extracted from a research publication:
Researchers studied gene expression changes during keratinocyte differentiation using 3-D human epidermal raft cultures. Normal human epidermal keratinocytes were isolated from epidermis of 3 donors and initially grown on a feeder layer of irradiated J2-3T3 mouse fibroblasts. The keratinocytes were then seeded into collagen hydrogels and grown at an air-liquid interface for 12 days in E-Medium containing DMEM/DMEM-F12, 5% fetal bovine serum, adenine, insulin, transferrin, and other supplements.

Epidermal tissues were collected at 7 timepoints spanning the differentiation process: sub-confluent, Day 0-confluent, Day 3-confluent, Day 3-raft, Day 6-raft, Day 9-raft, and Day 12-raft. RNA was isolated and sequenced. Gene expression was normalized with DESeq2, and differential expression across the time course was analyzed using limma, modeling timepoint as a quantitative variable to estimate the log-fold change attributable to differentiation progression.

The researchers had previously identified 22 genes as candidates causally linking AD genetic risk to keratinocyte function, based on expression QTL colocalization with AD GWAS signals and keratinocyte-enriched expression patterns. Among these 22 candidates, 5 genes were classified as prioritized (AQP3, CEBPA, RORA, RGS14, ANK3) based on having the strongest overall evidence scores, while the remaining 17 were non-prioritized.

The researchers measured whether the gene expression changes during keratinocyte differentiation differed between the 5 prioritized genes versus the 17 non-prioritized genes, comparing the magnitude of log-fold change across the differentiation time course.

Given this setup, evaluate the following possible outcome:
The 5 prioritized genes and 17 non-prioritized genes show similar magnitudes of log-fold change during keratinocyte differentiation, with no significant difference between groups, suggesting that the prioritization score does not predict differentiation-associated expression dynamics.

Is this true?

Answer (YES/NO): NO